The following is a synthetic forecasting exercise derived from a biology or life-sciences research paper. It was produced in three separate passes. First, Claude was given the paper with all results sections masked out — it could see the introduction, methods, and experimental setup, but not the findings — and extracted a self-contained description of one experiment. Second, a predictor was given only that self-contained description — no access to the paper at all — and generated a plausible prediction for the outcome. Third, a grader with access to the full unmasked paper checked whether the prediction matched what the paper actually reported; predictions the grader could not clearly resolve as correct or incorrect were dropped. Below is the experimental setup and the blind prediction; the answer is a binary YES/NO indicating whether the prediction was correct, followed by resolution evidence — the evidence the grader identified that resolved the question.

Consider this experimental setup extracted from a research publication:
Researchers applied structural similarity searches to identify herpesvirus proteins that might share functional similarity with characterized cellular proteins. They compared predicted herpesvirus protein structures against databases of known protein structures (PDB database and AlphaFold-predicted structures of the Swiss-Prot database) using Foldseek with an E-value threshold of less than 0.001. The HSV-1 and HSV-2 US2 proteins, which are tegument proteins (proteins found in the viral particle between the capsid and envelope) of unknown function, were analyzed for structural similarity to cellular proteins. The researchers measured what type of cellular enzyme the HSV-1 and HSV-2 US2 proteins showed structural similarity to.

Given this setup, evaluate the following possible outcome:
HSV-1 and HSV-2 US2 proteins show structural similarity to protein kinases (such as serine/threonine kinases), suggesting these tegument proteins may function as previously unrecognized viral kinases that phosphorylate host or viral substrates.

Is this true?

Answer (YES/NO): NO